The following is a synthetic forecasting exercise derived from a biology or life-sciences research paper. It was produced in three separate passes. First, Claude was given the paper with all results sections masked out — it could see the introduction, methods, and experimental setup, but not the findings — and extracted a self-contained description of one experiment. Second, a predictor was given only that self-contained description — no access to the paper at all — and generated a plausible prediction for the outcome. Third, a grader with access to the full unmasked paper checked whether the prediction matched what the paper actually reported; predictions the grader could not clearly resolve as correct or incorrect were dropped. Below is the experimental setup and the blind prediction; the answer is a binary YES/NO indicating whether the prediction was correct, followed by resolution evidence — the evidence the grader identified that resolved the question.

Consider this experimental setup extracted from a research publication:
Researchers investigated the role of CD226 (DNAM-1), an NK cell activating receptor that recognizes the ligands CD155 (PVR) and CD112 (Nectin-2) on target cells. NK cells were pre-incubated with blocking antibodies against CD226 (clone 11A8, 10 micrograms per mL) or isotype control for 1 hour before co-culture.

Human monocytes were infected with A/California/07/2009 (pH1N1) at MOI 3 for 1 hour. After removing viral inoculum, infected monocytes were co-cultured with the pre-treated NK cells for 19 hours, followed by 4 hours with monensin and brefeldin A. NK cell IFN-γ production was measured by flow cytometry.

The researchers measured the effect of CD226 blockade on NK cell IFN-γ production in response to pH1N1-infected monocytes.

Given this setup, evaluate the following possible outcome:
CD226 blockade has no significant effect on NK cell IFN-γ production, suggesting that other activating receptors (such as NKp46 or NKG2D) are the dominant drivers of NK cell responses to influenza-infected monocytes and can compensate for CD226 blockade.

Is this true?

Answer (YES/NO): NO